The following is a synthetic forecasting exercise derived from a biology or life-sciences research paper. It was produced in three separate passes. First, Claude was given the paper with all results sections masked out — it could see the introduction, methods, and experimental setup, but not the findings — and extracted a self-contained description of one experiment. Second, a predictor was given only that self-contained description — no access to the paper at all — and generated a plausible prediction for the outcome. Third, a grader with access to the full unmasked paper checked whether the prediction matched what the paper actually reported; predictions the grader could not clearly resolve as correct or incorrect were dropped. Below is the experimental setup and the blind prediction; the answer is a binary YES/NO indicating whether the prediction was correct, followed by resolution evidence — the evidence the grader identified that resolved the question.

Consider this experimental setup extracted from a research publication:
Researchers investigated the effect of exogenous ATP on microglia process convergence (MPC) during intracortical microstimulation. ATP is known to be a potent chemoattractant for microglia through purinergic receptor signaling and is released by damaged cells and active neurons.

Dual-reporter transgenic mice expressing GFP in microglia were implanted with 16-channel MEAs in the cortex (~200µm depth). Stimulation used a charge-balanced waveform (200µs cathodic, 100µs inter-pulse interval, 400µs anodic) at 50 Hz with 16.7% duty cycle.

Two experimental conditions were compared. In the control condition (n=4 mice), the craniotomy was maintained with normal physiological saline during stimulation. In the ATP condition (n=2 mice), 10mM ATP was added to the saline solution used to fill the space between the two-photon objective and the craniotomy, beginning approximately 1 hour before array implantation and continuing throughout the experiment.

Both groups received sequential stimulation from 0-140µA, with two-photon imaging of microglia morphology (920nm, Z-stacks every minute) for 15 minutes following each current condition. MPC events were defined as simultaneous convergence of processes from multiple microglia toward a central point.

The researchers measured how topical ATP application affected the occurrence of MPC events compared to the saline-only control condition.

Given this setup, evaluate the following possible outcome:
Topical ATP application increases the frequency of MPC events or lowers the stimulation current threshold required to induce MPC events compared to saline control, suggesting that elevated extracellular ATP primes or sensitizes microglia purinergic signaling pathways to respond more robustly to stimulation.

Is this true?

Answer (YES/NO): NO